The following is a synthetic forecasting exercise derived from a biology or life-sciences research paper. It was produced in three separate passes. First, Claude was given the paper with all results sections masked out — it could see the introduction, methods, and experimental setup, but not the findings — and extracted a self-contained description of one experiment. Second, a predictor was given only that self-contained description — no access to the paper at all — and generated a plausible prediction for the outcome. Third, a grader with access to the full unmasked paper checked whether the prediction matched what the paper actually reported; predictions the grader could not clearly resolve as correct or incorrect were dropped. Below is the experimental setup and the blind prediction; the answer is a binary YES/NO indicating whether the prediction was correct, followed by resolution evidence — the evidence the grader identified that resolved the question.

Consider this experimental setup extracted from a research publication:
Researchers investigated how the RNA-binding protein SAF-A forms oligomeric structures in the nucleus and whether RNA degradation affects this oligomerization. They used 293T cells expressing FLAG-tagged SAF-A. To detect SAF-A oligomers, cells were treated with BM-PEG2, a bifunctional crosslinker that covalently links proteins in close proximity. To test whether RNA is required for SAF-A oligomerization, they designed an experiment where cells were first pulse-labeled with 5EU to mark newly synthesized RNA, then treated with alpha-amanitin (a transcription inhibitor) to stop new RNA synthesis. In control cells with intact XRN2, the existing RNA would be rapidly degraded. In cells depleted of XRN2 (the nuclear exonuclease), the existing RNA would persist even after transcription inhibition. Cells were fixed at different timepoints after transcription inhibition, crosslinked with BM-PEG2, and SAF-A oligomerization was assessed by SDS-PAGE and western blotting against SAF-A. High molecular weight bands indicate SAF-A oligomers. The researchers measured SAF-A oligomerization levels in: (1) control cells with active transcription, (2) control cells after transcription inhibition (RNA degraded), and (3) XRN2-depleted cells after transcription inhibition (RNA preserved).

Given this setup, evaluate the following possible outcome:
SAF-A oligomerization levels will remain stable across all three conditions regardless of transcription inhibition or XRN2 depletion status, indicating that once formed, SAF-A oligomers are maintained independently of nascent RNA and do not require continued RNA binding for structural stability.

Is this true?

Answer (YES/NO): NO